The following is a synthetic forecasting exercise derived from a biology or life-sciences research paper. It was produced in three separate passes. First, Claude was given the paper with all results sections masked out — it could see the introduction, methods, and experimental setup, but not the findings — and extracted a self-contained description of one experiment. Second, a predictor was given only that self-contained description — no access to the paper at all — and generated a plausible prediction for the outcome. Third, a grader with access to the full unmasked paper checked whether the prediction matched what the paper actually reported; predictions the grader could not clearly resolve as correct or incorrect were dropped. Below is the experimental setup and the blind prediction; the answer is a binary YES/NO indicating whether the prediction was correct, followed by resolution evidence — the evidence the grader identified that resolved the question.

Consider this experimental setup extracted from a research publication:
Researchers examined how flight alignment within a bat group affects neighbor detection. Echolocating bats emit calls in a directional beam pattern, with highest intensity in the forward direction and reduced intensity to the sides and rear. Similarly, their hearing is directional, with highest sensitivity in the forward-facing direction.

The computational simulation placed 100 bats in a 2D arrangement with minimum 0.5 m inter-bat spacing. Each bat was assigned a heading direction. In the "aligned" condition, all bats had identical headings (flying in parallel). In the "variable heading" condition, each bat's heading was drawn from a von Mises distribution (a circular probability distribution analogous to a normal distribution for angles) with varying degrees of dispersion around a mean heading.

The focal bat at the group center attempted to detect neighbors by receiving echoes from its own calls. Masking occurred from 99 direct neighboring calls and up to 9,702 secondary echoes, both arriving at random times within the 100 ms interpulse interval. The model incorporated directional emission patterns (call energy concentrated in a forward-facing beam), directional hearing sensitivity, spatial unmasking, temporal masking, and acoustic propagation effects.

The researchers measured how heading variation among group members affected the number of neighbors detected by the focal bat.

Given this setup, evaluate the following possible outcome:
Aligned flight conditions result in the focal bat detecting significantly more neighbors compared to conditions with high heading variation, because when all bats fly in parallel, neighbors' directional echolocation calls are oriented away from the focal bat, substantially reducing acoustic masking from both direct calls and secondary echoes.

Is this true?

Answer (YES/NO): NO